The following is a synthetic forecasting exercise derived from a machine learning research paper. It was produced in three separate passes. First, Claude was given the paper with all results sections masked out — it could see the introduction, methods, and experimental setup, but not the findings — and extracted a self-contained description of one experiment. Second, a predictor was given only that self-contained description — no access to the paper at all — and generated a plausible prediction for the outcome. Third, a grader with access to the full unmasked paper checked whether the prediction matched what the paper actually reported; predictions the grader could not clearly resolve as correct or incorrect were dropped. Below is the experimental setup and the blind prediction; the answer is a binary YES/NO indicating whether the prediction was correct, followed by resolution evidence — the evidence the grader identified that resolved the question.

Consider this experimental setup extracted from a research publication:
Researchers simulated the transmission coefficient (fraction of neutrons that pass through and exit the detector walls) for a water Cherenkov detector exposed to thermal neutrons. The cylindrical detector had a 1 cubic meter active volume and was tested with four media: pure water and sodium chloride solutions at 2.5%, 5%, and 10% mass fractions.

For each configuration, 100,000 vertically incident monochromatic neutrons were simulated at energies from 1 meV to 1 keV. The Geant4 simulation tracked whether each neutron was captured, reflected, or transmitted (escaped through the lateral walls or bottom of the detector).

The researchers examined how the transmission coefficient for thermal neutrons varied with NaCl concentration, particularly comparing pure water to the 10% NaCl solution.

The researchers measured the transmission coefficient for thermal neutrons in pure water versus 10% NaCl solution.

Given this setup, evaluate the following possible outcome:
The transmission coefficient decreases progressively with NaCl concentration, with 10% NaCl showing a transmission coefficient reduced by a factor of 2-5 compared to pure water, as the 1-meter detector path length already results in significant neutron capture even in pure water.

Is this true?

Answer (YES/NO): NO